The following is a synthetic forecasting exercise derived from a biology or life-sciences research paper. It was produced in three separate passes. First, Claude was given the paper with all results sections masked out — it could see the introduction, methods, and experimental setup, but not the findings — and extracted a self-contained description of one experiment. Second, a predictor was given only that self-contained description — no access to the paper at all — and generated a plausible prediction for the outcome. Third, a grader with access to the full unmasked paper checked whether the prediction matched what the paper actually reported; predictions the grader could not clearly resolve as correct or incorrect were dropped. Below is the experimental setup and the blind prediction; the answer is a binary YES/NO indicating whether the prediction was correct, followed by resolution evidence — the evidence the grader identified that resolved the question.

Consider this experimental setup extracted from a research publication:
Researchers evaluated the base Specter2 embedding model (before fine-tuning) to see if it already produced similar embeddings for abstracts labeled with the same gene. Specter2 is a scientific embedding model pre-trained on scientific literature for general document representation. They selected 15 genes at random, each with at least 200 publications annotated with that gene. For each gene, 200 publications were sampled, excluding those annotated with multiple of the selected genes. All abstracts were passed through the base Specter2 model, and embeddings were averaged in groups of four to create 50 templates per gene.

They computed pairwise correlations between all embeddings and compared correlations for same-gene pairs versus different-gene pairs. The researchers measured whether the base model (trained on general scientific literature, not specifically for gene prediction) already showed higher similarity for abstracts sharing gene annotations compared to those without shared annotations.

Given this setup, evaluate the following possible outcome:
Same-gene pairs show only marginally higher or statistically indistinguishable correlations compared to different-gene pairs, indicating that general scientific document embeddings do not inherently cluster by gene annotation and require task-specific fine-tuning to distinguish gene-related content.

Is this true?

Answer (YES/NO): NO